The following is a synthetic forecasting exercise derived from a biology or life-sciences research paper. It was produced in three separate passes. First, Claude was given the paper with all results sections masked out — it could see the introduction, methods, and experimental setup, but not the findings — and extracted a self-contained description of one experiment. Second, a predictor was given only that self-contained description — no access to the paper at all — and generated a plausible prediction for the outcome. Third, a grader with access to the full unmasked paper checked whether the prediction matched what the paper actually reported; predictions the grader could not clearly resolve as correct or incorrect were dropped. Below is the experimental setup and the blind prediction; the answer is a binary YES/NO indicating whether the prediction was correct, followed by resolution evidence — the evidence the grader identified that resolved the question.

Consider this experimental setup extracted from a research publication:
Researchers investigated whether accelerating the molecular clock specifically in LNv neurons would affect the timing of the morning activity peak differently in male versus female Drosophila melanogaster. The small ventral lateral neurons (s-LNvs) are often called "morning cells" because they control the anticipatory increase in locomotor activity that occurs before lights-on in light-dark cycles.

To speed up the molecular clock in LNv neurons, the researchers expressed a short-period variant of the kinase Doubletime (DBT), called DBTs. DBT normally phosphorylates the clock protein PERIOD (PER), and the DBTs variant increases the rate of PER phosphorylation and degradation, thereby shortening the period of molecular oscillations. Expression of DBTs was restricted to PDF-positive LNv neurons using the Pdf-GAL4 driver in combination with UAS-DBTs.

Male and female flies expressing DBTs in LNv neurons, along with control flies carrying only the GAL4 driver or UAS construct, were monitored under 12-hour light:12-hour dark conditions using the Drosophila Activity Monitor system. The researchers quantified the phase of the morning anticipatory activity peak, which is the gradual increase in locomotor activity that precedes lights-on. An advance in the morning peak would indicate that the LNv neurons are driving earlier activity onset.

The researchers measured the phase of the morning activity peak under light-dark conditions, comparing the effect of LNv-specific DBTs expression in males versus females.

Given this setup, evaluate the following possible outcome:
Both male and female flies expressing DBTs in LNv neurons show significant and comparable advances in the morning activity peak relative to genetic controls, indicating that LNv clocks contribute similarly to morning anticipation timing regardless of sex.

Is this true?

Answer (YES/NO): NO